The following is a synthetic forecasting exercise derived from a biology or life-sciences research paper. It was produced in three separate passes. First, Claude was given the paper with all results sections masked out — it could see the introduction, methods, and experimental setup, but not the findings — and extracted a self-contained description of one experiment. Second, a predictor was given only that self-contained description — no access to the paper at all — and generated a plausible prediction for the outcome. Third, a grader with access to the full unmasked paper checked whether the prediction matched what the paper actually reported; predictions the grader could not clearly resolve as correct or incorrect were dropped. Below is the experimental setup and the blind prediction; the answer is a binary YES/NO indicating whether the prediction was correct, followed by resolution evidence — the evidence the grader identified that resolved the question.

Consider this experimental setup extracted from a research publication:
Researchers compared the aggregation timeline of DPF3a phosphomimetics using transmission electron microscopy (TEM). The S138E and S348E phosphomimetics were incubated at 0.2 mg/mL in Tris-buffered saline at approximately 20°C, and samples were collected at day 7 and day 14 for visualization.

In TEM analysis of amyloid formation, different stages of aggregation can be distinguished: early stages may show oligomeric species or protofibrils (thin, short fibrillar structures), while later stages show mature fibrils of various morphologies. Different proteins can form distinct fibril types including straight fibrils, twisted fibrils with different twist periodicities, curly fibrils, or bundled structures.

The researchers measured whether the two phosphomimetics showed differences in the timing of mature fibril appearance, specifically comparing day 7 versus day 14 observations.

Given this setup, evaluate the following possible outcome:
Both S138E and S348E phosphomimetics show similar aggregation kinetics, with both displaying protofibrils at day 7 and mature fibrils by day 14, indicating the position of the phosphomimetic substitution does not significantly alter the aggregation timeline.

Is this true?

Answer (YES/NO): NO